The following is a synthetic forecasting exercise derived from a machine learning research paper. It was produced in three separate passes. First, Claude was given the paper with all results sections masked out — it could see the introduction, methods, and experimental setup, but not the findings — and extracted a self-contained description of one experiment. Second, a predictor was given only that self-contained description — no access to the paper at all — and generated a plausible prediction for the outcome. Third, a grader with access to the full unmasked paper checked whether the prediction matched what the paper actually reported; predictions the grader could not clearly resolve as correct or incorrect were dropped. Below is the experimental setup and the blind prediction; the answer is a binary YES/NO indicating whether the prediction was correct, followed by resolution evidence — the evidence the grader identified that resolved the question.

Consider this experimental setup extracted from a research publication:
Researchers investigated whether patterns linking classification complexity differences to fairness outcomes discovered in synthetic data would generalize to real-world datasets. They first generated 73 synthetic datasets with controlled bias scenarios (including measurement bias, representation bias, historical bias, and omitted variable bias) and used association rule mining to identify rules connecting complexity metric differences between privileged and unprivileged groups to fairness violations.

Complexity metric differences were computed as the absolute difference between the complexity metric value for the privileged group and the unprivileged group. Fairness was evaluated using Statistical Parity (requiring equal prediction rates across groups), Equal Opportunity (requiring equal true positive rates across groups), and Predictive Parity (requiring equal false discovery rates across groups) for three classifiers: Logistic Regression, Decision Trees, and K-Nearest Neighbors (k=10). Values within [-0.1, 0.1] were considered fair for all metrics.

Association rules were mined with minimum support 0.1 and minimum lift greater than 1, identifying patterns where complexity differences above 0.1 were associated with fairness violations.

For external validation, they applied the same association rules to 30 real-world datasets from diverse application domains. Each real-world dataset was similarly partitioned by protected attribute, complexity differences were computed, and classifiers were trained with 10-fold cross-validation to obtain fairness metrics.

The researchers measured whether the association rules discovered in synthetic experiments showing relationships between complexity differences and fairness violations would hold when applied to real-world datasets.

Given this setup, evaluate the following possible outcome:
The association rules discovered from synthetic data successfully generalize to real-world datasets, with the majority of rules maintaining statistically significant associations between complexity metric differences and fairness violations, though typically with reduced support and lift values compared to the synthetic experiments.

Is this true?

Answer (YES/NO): YES